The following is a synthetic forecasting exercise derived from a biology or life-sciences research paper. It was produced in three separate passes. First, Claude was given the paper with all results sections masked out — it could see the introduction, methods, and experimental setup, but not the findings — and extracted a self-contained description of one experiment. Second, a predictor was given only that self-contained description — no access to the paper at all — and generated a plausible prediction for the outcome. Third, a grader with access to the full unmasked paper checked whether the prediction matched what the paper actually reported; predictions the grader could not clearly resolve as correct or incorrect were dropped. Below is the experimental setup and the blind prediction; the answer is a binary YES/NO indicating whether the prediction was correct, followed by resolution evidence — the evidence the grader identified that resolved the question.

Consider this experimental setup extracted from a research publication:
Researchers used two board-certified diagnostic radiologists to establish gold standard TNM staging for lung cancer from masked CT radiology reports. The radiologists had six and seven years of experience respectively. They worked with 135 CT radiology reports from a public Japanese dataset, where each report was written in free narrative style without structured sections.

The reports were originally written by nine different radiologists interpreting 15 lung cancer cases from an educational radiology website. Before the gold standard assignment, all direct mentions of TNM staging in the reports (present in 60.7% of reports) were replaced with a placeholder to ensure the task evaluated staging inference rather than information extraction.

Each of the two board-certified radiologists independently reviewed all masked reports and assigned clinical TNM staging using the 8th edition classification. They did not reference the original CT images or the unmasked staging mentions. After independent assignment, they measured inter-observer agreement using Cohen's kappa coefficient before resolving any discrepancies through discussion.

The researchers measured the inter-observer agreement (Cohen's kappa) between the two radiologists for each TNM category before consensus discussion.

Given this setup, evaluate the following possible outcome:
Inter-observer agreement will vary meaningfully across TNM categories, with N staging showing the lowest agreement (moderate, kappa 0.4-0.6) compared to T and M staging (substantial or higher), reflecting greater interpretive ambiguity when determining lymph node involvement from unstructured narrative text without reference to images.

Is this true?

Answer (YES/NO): NO